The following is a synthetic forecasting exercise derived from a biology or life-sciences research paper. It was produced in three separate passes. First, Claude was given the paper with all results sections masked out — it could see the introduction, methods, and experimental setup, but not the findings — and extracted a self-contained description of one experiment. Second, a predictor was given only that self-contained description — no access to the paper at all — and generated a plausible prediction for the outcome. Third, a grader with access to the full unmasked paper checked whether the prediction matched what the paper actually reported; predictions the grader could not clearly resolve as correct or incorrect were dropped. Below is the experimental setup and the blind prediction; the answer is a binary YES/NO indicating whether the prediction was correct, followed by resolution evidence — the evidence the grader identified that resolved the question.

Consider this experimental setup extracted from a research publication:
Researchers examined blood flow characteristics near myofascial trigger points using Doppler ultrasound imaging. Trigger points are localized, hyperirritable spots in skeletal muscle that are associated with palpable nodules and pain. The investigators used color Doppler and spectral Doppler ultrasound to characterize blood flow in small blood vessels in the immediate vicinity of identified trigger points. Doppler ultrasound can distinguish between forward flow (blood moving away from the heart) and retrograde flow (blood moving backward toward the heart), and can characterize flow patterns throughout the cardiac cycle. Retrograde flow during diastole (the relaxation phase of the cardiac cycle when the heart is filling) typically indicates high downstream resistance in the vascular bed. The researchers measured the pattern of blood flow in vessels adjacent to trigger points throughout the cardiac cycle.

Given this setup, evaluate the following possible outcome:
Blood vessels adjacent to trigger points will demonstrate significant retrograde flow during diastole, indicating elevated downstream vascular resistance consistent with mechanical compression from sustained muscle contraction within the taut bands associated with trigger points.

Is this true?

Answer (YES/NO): YES